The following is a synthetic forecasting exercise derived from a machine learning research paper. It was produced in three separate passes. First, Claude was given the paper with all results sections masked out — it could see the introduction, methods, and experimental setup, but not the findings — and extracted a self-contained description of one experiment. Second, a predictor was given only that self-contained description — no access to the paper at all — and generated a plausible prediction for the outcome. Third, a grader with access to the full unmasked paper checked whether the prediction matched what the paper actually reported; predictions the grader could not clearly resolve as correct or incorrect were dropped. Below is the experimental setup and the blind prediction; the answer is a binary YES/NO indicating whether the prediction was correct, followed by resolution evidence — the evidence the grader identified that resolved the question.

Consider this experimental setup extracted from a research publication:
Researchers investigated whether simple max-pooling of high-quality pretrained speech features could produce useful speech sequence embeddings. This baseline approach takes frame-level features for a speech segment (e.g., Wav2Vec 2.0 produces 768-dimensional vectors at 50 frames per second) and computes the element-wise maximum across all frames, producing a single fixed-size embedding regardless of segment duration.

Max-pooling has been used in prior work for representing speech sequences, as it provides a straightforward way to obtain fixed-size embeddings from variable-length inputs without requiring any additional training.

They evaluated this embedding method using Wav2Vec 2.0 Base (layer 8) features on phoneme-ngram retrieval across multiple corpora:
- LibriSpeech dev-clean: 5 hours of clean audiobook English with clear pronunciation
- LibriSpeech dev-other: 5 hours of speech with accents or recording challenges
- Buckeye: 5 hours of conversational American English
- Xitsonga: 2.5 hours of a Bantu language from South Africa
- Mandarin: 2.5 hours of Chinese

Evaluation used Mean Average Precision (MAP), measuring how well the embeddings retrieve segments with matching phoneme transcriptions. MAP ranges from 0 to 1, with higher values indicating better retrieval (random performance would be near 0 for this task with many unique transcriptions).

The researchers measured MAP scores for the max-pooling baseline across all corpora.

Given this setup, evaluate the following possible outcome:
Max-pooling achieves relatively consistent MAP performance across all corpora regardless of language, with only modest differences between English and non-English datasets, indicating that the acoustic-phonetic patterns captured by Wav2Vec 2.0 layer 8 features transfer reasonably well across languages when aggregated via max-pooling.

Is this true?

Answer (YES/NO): YES